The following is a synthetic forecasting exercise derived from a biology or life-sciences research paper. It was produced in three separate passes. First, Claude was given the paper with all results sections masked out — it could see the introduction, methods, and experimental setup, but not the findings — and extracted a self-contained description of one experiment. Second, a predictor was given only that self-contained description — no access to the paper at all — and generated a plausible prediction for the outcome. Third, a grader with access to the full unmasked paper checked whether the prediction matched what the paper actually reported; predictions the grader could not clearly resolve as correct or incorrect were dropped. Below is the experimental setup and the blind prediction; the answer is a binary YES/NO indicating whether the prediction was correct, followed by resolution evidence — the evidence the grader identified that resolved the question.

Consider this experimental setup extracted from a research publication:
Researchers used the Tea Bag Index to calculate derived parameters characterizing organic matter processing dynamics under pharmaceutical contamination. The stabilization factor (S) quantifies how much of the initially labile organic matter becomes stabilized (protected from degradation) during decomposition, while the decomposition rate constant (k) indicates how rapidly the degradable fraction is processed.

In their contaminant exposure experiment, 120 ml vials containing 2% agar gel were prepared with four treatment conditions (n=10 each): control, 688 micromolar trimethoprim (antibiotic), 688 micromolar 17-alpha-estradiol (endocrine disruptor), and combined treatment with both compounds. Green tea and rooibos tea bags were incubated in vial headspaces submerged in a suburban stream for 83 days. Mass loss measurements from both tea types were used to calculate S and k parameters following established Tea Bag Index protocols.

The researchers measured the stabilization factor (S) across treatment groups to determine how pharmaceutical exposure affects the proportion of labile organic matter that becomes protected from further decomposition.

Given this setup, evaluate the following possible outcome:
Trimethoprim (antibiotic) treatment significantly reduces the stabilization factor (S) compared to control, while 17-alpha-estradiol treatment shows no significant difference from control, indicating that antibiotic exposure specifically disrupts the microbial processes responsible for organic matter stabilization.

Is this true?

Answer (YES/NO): NO